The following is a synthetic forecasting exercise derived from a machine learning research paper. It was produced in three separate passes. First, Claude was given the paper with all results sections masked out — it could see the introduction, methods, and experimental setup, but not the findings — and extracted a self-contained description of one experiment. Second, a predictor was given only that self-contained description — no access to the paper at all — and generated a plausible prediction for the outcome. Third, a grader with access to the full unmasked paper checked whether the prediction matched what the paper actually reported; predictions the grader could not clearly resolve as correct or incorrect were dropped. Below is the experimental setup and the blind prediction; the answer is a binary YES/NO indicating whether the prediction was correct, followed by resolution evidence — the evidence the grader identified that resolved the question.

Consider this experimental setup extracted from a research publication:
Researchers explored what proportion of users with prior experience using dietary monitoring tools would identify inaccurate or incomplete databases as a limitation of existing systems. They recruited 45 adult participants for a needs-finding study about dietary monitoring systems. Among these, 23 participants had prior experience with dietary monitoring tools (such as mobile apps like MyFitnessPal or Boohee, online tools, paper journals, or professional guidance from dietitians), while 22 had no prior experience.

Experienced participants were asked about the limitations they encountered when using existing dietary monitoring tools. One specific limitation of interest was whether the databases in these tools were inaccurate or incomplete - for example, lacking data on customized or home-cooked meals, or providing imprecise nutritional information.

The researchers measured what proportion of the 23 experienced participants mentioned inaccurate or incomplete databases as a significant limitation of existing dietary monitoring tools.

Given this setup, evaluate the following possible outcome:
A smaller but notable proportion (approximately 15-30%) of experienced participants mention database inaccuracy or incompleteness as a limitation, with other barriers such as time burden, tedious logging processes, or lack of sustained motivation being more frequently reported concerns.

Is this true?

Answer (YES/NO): NO